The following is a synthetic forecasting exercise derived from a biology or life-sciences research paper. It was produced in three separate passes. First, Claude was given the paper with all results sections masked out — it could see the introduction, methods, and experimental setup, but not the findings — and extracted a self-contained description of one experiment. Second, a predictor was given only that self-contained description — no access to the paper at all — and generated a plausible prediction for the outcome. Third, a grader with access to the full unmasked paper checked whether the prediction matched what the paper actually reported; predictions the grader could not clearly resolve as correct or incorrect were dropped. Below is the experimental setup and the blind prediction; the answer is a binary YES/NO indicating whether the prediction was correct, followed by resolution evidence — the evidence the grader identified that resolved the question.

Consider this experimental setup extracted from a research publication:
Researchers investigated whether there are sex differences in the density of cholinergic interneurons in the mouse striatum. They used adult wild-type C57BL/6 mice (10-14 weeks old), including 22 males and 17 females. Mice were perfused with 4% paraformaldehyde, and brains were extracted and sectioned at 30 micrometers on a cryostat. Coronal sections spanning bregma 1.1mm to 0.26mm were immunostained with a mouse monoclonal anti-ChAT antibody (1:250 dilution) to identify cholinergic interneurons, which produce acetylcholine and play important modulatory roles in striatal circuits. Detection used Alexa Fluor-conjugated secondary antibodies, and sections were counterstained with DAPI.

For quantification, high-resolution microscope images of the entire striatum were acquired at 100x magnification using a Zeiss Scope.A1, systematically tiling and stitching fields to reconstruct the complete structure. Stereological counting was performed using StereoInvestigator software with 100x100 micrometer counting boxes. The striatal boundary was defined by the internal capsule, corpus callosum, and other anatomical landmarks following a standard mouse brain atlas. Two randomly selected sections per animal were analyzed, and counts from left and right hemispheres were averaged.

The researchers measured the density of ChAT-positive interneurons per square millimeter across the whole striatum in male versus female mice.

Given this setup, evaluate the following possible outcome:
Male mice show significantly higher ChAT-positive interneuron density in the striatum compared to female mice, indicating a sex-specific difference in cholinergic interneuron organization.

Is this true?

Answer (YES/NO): YES